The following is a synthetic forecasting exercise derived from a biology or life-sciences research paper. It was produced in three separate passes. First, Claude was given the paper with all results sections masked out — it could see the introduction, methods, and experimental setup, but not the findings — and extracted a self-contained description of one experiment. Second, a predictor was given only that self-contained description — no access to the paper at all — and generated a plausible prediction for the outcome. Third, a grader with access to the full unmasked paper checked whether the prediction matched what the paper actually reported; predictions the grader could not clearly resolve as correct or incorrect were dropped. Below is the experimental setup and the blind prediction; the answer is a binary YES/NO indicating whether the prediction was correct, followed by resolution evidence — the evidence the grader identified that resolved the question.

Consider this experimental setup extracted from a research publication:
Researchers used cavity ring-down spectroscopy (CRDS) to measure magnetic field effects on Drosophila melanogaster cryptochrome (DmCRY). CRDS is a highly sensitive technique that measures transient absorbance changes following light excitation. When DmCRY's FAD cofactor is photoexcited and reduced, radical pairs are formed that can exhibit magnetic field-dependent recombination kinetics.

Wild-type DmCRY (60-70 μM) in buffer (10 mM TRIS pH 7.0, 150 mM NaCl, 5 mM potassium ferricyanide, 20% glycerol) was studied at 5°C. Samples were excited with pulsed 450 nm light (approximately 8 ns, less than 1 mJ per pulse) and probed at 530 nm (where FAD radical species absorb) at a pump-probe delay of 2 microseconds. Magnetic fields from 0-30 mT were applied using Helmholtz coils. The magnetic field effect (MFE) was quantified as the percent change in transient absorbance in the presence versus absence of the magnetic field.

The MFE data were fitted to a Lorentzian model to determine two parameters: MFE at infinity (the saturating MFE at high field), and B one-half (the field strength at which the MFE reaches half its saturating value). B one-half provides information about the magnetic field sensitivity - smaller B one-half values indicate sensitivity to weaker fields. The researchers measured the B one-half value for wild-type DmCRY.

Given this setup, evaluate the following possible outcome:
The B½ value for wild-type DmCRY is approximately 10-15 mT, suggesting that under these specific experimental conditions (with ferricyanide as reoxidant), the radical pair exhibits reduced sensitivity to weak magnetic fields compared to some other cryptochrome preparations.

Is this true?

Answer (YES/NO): NO